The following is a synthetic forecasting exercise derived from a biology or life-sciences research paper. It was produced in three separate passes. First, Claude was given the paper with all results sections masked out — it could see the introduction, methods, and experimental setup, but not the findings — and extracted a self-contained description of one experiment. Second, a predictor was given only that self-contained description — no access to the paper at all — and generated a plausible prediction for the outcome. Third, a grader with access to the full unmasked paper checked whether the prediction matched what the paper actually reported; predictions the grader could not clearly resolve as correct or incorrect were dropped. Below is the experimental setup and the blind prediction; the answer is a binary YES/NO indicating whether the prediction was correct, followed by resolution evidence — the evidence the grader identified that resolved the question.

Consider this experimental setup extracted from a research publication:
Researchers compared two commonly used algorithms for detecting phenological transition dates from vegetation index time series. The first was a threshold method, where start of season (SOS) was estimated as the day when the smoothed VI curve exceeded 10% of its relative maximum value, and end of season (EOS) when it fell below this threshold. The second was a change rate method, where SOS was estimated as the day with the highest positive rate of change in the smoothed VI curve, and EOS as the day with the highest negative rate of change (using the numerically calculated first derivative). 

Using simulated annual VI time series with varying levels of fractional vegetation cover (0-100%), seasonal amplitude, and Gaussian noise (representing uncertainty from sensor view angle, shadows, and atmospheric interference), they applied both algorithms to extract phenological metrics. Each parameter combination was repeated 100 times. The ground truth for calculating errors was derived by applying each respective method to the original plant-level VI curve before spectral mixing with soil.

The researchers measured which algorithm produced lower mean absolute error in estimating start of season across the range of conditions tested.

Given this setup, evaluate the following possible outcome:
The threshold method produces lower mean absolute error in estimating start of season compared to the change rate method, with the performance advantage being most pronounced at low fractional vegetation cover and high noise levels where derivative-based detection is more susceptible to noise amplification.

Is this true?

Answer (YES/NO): NO